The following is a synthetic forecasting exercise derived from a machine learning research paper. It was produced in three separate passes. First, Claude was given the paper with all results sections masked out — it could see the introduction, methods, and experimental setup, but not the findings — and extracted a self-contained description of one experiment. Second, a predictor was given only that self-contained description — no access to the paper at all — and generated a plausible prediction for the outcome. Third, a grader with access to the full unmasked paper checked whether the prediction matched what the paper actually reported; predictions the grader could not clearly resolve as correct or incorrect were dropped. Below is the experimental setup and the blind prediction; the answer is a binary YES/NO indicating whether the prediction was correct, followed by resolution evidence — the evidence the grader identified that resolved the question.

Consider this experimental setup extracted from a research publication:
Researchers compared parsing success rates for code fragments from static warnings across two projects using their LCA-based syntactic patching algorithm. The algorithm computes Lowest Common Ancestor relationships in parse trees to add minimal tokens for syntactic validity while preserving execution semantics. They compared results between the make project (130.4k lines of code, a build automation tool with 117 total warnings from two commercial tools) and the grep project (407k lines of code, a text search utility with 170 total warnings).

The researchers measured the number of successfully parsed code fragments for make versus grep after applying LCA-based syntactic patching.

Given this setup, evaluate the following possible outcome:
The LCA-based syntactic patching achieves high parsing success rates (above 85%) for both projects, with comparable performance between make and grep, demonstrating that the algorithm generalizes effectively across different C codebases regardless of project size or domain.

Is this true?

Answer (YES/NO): NO